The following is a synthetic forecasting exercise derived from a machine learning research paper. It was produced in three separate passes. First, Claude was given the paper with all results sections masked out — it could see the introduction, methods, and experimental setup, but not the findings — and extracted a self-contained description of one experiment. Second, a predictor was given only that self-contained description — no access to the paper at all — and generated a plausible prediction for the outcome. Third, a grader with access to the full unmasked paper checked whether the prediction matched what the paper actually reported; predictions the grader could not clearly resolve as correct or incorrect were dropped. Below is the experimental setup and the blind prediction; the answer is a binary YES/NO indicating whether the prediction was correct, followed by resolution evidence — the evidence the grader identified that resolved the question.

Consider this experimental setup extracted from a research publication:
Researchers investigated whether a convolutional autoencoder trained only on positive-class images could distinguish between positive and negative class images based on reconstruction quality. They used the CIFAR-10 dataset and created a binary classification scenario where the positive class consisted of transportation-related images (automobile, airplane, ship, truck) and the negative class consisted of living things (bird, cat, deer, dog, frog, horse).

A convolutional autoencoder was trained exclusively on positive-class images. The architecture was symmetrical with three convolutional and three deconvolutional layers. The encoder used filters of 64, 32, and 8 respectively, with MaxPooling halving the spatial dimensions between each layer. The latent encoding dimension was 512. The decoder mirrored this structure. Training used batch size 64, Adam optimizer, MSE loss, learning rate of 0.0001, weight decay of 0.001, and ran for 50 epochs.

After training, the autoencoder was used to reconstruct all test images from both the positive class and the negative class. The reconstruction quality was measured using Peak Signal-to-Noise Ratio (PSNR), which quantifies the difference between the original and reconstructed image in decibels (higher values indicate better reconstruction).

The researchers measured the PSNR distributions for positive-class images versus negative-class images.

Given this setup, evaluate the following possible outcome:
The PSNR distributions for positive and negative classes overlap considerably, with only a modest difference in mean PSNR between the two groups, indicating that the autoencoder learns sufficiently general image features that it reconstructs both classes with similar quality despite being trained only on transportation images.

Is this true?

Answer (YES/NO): YES